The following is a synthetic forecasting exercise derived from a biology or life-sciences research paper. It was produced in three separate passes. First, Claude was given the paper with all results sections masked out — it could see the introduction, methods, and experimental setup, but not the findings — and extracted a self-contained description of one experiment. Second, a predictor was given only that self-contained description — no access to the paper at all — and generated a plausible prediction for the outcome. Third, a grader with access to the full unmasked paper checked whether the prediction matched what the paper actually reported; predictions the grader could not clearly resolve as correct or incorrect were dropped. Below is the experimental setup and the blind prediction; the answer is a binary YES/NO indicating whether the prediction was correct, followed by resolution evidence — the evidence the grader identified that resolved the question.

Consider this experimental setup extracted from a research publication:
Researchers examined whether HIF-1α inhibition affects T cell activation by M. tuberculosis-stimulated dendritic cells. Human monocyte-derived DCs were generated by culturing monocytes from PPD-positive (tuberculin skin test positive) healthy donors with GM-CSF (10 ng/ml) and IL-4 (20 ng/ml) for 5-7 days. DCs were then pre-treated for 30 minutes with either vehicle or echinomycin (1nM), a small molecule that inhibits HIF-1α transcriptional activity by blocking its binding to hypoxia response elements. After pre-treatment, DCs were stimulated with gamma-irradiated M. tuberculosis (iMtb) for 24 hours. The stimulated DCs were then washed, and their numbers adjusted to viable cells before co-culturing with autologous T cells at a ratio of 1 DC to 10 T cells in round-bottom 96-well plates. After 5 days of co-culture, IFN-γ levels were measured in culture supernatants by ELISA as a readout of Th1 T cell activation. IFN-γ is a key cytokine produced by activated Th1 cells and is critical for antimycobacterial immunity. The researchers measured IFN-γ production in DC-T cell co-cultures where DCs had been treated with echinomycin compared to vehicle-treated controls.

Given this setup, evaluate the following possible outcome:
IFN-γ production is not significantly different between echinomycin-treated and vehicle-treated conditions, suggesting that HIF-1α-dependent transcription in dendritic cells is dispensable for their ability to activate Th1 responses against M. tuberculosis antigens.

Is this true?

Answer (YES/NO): YES